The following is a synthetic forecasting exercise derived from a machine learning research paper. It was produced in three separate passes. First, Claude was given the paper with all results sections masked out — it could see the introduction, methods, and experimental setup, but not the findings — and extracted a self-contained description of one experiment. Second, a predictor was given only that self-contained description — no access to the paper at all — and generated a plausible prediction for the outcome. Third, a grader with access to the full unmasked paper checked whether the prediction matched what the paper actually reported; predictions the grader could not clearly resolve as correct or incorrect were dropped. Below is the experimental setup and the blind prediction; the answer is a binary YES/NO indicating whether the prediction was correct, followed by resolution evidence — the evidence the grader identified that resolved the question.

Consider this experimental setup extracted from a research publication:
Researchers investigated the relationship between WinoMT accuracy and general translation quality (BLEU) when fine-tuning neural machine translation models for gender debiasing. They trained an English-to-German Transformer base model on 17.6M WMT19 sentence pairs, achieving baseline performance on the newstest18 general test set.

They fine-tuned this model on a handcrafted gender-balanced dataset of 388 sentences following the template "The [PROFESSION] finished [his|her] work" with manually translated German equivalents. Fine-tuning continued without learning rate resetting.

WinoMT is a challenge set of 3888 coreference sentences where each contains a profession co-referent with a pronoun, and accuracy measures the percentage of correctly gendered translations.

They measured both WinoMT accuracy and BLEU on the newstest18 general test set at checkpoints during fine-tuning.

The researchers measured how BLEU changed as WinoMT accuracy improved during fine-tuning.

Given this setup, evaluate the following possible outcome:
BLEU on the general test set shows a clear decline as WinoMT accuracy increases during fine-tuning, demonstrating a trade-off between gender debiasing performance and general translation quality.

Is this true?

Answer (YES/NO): YES